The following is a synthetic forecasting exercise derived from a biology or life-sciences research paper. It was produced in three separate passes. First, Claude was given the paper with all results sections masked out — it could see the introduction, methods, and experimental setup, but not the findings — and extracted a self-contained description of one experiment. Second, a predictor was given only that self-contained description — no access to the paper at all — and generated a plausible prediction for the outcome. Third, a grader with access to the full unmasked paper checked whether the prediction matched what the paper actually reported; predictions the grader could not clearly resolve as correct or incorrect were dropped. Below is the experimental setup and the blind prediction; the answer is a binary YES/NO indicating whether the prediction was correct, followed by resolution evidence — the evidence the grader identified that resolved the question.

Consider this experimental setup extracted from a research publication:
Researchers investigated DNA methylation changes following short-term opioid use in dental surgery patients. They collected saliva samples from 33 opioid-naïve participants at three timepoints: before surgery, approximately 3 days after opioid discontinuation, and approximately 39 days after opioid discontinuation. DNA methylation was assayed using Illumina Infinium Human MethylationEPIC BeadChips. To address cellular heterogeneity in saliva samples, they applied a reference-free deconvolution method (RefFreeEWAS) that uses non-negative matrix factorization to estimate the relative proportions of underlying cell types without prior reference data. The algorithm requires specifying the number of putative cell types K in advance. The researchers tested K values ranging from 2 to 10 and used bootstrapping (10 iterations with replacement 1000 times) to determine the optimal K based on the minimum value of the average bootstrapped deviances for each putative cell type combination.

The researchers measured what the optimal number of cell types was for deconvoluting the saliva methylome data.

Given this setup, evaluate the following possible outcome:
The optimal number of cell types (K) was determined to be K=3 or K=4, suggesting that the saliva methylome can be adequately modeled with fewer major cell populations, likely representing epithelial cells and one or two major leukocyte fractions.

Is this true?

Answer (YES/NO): YES